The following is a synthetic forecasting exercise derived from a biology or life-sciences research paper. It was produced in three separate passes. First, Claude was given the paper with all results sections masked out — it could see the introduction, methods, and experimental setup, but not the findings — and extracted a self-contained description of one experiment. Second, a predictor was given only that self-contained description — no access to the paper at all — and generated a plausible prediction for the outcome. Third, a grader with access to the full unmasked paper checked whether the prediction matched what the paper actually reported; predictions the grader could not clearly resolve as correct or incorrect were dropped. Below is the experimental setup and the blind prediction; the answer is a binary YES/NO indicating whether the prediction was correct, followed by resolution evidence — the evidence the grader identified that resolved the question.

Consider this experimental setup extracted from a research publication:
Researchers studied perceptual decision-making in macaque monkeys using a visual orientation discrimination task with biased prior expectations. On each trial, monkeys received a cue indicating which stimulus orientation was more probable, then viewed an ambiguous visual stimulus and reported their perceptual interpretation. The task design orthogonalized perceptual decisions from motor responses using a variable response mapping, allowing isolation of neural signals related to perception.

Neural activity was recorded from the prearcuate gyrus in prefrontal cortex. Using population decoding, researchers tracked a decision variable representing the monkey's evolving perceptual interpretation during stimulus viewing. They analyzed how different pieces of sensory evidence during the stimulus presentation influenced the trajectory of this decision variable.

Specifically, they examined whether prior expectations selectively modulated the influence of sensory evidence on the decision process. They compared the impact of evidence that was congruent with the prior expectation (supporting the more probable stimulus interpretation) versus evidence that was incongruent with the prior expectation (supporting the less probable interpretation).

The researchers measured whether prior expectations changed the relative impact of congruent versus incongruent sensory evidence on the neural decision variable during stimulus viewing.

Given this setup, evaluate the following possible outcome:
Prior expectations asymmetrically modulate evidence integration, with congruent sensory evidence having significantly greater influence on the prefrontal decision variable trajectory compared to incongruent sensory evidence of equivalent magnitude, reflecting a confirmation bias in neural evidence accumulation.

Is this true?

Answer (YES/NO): YES